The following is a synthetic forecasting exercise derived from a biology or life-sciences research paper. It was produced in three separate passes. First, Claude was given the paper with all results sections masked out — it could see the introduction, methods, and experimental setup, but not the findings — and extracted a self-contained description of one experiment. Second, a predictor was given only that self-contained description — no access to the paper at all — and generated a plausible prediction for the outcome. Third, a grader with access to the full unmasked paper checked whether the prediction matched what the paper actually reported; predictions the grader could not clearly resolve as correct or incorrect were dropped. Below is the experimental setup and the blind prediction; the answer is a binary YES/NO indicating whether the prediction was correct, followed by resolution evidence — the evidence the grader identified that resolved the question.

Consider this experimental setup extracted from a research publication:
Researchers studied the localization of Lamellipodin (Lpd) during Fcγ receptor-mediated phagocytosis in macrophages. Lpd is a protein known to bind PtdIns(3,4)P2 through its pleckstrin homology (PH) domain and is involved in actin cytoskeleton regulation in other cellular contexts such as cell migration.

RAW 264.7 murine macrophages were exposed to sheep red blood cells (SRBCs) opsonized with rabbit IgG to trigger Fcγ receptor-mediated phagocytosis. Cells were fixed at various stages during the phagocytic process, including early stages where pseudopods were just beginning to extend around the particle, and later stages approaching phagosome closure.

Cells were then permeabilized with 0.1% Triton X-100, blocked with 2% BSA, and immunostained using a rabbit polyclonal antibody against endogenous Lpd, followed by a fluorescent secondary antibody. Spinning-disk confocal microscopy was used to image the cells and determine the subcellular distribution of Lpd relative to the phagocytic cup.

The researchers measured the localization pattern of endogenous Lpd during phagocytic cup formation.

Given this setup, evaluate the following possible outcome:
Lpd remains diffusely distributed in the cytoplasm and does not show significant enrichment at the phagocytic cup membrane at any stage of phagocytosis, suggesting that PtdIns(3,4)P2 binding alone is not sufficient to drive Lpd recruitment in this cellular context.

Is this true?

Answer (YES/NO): NO